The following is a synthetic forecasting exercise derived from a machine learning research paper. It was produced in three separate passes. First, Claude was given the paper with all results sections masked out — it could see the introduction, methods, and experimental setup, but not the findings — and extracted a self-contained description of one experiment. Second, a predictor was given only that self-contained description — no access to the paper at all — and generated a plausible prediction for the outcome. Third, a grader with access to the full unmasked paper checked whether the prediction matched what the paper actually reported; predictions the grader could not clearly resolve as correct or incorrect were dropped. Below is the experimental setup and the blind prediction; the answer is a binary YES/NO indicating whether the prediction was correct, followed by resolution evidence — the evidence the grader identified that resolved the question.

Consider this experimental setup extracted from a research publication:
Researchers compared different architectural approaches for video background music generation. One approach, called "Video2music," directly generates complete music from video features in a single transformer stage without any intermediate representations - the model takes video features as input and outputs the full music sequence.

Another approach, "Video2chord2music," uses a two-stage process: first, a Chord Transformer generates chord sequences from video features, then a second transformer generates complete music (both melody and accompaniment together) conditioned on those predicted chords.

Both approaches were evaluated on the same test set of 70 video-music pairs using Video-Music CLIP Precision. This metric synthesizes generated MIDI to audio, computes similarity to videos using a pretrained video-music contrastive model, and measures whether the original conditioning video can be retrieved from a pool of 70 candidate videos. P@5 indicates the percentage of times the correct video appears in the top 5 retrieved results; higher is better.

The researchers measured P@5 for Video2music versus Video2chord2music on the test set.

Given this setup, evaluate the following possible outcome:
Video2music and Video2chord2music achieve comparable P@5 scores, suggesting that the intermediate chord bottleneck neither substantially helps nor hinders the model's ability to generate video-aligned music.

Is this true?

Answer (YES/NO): NO